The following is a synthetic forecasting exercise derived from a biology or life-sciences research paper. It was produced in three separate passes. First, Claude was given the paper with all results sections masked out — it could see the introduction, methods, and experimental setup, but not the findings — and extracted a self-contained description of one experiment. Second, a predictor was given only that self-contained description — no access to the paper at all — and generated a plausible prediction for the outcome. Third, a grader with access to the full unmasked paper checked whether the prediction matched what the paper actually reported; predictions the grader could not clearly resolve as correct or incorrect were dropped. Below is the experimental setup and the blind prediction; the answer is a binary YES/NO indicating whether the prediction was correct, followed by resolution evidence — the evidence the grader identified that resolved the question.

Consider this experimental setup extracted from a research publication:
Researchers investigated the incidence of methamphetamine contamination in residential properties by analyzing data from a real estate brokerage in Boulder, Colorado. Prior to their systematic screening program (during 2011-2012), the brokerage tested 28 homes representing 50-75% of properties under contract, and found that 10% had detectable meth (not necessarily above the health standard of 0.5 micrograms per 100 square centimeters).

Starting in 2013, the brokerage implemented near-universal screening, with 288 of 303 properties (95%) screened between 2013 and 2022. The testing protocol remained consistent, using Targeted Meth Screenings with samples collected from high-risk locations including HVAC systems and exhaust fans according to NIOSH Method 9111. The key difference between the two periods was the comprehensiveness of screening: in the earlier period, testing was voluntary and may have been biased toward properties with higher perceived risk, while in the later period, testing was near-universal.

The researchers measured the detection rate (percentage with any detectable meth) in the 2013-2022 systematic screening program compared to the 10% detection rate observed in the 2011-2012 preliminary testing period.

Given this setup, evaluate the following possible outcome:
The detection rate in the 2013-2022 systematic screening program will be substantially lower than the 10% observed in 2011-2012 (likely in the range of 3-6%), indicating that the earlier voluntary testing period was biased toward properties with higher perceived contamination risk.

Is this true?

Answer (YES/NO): NO